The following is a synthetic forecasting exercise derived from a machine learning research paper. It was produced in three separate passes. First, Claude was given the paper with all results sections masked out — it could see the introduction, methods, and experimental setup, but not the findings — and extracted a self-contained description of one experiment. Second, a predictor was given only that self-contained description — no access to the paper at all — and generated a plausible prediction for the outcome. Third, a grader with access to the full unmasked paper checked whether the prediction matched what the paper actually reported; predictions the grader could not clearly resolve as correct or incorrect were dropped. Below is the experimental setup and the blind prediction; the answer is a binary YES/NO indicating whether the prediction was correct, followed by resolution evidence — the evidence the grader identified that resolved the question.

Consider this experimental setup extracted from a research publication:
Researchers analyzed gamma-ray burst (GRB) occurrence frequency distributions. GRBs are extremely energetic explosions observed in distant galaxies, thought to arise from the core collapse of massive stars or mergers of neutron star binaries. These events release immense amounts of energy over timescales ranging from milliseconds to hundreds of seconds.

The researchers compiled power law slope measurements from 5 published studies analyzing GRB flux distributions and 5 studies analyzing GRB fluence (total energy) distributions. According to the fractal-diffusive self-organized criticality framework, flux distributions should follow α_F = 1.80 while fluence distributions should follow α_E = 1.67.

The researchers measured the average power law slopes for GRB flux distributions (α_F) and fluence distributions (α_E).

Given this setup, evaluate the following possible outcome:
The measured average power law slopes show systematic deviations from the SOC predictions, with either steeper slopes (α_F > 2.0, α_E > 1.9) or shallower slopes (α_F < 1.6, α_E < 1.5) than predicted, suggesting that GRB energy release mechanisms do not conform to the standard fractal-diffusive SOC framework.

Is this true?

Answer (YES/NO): NO